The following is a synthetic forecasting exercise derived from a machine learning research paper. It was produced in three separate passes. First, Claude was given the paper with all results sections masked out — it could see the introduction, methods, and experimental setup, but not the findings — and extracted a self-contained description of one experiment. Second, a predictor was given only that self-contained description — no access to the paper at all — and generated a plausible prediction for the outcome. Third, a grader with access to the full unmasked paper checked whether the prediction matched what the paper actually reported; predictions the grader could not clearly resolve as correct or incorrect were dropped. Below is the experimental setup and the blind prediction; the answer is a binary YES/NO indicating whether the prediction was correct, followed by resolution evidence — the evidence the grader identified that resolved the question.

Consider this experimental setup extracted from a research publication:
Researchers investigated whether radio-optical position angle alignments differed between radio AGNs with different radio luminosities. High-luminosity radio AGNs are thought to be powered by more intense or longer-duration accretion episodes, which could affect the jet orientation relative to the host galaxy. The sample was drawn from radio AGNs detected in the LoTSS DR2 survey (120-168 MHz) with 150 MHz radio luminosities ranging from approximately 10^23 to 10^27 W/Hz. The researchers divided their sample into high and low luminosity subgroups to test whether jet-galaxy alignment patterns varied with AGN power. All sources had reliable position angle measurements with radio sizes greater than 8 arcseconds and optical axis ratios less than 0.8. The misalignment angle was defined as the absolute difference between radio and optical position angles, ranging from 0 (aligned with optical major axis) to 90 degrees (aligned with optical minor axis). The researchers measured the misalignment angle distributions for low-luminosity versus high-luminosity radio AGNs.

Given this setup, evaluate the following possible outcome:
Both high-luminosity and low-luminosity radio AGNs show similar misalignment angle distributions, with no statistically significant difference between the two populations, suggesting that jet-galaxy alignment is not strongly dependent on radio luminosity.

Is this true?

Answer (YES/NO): NO